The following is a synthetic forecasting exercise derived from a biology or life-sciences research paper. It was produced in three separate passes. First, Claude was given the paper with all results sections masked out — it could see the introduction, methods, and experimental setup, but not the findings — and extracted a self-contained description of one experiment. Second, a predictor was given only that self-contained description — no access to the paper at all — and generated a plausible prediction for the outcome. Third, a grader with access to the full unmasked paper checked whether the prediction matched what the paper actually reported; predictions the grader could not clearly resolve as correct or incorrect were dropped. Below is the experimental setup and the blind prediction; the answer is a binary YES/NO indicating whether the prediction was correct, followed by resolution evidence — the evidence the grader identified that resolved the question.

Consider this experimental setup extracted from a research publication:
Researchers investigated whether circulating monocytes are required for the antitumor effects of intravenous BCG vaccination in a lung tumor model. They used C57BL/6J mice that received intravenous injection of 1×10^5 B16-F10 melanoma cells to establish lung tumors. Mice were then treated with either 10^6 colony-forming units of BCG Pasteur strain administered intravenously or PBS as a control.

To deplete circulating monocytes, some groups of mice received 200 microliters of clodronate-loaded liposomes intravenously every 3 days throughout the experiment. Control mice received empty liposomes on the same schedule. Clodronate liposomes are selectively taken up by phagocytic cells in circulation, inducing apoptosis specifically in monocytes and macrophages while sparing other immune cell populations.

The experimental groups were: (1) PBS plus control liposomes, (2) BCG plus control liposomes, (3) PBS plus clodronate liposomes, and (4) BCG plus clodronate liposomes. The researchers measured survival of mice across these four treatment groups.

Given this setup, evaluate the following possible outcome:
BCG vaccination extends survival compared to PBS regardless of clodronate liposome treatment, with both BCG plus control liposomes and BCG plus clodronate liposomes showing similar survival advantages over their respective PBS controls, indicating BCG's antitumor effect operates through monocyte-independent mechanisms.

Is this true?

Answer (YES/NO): NO